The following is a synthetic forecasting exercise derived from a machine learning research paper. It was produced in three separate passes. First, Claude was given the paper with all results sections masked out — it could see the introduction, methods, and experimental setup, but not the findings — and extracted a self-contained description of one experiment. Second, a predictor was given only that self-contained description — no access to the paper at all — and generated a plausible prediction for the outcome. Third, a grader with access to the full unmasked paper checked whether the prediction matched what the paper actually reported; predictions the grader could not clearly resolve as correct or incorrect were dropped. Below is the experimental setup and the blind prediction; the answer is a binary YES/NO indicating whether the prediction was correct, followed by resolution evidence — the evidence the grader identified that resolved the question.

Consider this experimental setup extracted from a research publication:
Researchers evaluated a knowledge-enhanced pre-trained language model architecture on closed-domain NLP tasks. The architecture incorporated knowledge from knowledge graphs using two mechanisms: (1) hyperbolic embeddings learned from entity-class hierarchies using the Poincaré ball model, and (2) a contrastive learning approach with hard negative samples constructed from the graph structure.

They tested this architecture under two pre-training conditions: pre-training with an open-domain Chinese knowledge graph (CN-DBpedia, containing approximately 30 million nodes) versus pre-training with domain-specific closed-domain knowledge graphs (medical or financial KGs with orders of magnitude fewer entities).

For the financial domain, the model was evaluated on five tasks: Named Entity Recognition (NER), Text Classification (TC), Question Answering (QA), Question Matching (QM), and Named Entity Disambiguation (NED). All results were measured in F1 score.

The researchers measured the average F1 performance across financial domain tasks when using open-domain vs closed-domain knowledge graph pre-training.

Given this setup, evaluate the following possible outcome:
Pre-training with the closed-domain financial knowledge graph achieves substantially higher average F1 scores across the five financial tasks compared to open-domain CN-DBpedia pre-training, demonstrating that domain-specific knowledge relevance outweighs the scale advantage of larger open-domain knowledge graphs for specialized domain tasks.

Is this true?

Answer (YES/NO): NO